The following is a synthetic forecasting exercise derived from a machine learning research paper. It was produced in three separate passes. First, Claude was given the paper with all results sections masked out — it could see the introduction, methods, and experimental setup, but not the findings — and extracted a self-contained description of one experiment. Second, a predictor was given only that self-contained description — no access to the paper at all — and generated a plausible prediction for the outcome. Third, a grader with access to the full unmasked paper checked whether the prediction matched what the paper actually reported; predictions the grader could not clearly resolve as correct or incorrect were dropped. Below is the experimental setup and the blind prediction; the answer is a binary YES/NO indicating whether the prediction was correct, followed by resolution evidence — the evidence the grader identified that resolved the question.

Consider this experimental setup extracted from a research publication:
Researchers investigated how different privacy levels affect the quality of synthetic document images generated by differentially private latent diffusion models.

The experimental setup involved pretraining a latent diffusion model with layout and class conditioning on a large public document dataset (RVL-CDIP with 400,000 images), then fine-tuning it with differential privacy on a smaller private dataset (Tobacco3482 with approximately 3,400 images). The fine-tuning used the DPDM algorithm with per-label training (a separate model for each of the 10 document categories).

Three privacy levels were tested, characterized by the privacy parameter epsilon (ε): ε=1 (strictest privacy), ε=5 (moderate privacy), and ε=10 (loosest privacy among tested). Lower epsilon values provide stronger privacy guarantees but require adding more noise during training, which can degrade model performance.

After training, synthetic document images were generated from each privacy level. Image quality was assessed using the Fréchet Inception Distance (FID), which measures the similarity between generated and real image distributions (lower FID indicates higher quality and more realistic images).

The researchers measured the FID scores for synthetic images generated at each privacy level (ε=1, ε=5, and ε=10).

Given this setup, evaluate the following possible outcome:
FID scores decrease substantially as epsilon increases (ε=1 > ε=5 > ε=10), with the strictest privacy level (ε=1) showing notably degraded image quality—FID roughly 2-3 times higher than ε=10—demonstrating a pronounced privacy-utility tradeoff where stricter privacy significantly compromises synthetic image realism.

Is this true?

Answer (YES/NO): YES